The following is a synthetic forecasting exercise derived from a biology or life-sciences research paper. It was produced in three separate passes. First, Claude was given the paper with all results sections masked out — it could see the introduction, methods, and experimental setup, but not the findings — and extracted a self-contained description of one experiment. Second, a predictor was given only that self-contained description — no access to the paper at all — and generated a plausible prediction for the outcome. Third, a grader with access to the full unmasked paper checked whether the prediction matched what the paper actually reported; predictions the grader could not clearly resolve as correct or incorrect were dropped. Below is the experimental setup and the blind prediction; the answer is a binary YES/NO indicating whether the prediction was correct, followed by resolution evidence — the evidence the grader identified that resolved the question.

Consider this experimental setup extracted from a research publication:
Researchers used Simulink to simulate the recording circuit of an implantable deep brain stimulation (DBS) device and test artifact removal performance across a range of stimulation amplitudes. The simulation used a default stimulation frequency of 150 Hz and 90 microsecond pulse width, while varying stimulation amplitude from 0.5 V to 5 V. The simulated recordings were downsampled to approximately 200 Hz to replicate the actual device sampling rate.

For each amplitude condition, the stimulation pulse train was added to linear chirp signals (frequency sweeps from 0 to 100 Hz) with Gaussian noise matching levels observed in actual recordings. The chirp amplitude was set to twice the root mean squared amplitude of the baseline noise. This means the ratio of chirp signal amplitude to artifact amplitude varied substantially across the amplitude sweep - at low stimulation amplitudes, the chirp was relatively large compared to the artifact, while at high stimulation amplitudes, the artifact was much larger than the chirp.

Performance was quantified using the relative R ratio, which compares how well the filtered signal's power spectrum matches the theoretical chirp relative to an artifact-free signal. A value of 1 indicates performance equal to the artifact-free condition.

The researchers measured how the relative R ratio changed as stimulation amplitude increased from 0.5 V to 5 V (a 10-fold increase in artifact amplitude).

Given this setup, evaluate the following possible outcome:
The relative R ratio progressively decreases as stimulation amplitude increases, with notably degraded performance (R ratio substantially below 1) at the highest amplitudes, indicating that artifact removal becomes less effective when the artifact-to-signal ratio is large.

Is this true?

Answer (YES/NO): NO